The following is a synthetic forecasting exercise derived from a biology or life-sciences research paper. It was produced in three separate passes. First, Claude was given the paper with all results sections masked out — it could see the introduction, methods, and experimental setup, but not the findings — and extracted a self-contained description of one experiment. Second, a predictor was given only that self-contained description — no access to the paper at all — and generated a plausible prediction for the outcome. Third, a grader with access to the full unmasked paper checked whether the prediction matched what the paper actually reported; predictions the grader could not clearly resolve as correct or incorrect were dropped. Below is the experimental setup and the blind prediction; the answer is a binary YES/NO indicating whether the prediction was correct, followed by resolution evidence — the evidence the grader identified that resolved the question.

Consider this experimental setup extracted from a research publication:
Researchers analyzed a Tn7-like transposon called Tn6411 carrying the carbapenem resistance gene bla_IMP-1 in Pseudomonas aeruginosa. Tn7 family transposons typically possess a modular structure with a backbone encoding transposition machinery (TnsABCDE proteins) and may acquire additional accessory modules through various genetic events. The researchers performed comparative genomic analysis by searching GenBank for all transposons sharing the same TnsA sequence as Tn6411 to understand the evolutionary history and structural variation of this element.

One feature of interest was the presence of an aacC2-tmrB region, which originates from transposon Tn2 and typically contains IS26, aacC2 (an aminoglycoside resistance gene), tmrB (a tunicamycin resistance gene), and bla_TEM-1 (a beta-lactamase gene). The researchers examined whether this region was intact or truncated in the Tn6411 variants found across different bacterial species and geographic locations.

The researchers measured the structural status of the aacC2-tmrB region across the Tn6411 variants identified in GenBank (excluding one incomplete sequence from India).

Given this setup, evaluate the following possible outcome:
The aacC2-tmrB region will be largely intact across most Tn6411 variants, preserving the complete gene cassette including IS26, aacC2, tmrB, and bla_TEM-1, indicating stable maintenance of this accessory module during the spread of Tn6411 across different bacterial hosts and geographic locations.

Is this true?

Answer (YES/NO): NO